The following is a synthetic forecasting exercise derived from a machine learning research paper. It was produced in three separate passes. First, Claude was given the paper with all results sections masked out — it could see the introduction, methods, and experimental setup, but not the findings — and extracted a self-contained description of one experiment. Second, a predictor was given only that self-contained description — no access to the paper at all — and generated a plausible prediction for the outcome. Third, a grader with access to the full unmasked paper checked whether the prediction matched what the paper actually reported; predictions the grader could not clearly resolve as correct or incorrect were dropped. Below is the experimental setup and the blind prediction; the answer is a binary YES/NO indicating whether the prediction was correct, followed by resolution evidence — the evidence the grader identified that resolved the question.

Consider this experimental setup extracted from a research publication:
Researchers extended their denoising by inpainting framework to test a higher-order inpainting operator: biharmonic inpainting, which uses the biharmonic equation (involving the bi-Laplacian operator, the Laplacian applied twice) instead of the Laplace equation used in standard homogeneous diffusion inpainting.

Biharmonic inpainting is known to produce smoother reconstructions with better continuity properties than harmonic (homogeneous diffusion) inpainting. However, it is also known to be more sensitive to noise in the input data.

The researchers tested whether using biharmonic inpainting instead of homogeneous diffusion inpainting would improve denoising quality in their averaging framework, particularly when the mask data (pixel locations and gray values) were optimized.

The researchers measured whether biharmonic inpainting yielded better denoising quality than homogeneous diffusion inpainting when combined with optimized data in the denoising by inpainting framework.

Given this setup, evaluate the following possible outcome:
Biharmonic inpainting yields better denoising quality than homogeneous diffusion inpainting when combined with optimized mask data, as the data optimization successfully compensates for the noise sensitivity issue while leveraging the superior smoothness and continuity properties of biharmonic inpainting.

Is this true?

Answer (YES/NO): NO